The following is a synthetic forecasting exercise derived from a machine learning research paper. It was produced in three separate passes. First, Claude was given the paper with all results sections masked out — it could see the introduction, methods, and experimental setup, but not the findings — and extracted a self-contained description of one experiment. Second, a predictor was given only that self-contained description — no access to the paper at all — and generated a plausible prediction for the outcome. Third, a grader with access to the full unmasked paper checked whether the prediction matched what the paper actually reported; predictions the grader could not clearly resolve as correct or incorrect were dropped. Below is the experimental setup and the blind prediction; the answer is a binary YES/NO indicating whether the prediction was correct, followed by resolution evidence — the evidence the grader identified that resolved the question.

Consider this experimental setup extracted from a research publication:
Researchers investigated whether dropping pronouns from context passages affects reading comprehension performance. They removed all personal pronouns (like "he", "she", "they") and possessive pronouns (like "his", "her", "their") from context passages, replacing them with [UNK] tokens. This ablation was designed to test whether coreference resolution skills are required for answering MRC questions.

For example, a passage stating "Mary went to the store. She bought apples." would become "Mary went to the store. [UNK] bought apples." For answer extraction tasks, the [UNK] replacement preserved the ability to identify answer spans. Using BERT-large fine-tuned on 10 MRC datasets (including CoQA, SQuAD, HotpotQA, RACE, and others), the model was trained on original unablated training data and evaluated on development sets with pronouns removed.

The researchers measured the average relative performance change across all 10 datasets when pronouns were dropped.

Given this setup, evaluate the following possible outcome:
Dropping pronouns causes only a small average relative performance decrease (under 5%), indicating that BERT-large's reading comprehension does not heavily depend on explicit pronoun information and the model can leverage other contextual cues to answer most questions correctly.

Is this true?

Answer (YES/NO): YES